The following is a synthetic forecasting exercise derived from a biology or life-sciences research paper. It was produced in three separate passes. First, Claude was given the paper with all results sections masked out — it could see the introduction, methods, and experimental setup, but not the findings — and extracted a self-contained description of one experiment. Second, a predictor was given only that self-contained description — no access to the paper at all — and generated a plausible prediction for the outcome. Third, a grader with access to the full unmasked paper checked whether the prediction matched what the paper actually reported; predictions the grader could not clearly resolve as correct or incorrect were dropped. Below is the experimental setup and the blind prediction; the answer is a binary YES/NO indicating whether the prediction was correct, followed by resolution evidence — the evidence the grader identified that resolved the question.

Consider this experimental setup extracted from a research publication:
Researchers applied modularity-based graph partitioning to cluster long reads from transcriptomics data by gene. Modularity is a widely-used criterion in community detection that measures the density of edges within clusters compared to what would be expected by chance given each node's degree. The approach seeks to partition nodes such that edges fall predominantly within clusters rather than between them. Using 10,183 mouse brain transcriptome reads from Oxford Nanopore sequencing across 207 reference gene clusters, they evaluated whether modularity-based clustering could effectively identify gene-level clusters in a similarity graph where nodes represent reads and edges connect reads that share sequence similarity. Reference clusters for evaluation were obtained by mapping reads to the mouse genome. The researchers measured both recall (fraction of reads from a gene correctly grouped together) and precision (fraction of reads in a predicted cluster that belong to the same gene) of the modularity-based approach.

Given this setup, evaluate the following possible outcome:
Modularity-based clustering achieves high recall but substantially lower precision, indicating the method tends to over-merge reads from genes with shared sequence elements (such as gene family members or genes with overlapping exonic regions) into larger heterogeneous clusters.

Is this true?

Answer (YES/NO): NO